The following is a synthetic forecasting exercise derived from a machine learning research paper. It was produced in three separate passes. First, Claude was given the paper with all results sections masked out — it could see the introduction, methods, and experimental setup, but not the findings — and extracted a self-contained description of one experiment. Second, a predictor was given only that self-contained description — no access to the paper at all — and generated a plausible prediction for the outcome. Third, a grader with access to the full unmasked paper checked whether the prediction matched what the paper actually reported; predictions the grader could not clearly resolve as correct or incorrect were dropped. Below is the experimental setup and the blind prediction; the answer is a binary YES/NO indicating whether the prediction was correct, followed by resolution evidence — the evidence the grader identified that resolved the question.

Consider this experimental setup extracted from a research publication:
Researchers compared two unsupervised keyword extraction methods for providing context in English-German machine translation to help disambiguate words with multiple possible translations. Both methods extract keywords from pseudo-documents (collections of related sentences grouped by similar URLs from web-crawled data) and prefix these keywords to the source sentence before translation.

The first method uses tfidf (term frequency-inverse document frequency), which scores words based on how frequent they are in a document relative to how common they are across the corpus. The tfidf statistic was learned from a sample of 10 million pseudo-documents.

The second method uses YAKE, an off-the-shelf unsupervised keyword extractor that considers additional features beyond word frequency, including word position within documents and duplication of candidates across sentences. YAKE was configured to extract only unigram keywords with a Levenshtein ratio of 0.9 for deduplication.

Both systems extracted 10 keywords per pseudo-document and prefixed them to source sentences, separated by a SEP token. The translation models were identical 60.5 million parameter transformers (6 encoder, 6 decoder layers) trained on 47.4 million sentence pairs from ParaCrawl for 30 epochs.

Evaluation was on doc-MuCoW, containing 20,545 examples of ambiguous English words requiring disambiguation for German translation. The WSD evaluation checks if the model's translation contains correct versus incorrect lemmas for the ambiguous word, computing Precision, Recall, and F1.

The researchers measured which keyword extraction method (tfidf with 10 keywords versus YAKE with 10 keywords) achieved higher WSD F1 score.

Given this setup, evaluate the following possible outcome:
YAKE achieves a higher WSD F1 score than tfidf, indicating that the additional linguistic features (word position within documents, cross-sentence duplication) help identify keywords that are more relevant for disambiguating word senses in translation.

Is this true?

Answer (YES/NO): YES